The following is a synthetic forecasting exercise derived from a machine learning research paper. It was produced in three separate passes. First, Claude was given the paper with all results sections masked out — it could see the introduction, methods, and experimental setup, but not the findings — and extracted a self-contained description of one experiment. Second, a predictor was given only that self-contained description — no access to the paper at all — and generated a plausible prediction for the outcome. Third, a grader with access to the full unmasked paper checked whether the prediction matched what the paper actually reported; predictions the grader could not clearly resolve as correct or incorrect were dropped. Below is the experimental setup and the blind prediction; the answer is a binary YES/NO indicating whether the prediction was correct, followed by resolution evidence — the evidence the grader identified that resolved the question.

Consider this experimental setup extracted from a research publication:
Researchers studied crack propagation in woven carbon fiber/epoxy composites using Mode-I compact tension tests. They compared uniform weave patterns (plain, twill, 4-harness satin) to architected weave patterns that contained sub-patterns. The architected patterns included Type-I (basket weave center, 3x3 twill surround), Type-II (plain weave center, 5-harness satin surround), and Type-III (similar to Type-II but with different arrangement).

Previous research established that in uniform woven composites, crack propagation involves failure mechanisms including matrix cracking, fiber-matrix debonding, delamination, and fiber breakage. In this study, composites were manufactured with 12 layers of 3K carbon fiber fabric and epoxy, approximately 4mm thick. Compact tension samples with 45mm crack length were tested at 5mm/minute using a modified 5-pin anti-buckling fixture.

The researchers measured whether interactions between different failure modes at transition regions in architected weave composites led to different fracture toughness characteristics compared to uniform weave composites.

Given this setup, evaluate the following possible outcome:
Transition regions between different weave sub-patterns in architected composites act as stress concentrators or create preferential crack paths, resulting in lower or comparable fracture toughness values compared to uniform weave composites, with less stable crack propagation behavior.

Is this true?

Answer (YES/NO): NO